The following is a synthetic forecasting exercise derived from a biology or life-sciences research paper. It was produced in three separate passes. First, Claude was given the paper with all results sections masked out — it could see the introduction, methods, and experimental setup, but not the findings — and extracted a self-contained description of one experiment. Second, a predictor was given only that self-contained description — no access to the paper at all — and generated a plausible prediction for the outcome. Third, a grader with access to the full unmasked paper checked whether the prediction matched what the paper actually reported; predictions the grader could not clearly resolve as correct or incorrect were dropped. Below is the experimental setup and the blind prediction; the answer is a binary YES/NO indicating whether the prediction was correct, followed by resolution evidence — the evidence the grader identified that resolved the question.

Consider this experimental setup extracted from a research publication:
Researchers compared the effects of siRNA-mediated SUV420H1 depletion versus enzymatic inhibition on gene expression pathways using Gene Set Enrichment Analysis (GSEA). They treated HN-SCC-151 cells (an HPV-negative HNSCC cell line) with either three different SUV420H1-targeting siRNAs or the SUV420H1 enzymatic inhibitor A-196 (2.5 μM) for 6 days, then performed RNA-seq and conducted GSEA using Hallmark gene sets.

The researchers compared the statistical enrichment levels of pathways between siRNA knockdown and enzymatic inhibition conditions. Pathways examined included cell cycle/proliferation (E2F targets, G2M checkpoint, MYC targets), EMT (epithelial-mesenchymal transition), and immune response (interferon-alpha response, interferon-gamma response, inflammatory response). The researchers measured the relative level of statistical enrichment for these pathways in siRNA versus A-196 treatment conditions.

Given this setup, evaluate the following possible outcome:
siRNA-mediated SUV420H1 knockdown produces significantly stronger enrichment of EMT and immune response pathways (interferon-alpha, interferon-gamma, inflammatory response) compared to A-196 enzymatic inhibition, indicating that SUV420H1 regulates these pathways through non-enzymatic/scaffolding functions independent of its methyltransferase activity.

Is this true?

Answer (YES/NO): NO